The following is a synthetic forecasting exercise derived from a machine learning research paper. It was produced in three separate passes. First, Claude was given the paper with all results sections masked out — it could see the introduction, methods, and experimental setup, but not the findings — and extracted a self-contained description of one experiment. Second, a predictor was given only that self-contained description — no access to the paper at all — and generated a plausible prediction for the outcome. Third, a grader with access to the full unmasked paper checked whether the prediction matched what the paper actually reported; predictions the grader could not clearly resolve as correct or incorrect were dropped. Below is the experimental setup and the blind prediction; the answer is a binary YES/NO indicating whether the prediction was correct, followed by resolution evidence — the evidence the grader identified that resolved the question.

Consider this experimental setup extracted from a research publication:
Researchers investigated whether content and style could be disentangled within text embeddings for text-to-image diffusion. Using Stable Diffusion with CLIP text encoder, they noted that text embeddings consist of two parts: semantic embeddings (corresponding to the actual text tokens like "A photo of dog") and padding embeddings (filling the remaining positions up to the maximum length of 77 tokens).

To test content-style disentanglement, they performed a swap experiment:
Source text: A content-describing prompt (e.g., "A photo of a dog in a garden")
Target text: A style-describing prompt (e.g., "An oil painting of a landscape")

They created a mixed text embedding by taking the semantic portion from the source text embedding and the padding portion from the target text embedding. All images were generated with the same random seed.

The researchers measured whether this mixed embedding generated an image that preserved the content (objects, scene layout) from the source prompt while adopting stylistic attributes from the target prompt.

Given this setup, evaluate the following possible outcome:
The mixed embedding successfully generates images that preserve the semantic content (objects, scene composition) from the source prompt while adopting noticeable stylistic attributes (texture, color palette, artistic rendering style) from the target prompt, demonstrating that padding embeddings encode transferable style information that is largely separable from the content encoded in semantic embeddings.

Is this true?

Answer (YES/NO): YES